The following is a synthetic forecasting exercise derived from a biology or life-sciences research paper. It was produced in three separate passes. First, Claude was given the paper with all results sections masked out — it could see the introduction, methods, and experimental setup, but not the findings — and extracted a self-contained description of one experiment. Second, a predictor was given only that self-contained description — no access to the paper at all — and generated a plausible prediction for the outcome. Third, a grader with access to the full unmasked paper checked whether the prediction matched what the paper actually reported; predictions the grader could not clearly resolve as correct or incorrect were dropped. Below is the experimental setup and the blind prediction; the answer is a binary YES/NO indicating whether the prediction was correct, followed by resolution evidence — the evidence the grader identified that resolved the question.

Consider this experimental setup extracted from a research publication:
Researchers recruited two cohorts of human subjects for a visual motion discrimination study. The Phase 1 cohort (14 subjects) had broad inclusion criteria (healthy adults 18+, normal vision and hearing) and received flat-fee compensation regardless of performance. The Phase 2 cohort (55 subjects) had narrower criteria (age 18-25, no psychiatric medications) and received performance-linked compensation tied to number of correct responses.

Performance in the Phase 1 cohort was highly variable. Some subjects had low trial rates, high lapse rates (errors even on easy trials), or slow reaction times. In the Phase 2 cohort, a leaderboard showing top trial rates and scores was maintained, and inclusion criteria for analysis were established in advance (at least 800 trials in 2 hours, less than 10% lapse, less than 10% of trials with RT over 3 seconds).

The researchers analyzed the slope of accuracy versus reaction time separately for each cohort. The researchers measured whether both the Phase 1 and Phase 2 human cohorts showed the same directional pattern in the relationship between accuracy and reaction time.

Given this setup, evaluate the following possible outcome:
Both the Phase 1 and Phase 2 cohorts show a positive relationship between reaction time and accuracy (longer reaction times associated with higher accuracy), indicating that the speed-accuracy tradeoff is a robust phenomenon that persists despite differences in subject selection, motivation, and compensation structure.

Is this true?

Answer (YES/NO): NO